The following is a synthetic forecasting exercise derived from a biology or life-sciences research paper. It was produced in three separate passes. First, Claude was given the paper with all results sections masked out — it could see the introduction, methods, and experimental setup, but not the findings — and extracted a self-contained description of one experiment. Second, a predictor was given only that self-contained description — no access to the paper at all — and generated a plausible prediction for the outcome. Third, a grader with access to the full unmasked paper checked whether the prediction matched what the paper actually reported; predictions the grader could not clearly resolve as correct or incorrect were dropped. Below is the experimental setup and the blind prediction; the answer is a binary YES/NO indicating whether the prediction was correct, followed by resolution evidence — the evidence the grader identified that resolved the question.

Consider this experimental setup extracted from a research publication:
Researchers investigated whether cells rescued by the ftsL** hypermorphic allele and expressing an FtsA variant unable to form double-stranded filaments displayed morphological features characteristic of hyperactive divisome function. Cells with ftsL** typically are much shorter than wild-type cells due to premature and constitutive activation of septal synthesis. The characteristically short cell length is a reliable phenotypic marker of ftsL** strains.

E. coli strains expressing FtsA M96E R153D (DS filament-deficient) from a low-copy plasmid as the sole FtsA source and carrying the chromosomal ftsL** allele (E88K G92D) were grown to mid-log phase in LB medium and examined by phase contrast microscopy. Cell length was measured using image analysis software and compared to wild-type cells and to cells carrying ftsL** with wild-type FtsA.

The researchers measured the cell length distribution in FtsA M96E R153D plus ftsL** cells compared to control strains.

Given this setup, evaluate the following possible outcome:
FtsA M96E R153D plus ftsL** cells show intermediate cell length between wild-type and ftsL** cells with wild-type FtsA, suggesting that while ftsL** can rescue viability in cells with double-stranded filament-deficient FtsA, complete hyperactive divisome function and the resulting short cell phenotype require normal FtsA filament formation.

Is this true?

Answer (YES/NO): YES